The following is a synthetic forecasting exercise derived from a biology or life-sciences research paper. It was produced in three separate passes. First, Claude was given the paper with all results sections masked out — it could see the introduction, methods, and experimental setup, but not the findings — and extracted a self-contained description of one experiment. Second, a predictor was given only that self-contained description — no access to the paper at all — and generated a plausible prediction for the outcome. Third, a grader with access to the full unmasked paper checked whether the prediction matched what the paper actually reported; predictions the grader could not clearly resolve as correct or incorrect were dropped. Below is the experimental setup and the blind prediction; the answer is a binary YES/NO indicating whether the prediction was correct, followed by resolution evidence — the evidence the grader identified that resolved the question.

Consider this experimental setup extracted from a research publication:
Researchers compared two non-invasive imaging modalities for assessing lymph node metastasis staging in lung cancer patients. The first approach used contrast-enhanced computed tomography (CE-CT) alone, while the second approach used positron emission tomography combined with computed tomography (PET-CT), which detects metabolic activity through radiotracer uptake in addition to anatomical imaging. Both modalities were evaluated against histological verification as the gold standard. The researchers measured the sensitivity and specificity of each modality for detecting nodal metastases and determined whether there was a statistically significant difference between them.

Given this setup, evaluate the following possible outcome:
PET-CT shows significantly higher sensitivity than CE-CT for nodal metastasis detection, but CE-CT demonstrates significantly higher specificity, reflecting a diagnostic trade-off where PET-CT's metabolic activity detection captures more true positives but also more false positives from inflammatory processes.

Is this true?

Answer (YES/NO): NO